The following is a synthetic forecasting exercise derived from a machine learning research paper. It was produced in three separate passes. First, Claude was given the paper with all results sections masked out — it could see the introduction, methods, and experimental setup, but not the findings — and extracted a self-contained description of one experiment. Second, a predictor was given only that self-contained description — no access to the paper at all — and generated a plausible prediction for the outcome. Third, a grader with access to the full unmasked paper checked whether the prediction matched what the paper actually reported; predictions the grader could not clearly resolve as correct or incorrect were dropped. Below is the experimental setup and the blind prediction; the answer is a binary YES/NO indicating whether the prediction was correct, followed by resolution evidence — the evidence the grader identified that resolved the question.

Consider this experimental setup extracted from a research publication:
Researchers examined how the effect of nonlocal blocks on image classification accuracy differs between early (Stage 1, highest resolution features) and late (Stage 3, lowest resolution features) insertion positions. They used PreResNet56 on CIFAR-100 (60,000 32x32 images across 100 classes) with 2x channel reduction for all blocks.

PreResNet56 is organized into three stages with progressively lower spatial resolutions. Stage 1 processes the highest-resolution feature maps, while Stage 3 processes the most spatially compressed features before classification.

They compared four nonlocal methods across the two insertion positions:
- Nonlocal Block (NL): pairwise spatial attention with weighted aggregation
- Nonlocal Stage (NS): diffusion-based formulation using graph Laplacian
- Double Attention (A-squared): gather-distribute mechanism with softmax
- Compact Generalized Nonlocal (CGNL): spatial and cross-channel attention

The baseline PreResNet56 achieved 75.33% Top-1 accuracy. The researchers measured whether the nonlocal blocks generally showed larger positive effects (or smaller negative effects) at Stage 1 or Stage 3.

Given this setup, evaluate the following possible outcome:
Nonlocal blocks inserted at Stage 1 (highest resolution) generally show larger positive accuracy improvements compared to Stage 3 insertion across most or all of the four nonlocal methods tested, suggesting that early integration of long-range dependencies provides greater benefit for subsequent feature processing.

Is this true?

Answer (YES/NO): YES